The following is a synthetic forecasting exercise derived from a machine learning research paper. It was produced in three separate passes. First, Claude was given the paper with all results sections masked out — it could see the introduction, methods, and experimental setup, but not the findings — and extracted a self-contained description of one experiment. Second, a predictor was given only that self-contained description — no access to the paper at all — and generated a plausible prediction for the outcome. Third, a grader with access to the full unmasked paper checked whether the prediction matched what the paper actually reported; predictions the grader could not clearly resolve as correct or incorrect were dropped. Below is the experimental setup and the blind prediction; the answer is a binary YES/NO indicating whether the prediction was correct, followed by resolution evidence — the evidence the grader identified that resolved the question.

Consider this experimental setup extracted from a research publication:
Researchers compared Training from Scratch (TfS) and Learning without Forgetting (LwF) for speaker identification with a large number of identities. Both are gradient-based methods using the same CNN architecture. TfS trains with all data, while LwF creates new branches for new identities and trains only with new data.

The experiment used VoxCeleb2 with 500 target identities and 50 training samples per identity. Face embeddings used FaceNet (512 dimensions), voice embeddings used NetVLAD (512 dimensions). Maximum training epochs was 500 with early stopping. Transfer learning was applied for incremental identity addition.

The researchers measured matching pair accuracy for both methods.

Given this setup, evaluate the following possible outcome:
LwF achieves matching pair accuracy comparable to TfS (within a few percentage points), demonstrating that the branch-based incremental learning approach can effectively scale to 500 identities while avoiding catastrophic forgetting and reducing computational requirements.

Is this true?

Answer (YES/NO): NO